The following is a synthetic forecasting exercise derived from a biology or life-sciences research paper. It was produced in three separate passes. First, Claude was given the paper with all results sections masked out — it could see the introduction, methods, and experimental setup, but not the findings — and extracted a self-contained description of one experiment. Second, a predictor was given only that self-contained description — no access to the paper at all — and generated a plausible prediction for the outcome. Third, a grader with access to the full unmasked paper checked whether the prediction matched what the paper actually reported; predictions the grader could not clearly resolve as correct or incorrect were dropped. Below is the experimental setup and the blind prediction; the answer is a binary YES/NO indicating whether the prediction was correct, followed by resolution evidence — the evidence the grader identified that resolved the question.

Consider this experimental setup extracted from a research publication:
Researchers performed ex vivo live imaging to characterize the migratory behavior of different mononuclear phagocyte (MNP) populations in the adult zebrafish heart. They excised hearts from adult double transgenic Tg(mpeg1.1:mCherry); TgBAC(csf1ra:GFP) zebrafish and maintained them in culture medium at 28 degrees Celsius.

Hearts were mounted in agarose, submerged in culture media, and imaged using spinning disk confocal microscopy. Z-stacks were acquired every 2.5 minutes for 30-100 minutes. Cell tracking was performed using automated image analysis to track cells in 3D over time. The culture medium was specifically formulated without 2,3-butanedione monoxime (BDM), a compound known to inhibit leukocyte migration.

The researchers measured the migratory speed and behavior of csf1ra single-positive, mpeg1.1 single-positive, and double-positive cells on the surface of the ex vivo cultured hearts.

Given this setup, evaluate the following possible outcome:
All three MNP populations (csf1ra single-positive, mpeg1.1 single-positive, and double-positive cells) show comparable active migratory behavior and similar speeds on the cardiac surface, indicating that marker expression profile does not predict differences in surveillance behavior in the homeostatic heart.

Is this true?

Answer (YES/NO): NO